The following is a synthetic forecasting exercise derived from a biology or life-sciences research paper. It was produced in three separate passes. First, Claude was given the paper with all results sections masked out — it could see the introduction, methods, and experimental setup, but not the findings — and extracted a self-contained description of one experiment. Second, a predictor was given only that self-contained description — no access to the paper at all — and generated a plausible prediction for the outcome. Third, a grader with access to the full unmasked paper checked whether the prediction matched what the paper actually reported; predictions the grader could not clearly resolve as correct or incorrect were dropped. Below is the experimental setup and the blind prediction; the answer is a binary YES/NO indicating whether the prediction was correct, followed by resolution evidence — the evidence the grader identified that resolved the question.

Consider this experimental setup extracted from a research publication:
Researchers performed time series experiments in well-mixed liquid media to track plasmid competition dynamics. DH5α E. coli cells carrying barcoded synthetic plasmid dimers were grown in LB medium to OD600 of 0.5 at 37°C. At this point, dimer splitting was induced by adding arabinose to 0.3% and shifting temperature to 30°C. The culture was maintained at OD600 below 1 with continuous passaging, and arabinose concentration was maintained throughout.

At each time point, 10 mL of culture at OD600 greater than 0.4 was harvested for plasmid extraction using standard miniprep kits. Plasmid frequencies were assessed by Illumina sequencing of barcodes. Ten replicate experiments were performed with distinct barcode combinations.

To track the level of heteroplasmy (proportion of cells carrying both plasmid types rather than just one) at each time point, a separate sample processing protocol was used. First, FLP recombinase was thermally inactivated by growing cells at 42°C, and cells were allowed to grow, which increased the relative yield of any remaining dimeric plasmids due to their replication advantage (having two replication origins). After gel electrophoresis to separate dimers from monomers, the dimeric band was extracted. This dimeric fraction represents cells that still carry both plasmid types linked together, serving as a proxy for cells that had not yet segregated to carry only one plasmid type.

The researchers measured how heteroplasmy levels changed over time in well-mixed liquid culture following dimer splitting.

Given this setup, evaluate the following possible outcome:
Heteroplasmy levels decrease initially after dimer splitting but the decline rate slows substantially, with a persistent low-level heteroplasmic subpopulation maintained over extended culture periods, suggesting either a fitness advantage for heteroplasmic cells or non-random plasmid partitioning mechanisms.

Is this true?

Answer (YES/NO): NO